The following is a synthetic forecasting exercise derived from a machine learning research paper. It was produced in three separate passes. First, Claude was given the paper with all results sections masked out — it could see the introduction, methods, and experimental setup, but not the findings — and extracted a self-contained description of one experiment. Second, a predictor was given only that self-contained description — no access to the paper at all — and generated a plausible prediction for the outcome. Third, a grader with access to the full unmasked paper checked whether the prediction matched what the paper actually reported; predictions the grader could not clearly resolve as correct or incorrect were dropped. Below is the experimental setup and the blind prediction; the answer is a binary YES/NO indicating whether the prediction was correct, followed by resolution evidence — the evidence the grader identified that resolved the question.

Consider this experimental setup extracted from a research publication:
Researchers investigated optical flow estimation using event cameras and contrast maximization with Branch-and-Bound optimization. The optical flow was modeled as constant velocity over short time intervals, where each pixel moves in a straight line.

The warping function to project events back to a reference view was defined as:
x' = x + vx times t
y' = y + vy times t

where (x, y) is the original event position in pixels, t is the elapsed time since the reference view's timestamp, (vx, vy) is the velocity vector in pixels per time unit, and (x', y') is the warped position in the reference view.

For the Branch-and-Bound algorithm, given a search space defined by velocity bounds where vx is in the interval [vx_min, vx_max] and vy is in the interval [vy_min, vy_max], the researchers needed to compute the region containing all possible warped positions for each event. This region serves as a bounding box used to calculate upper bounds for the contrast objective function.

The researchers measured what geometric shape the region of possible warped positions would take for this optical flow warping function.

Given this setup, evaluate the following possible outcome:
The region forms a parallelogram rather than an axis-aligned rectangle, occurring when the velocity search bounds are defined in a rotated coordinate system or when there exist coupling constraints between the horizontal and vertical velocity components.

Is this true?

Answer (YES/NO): NO